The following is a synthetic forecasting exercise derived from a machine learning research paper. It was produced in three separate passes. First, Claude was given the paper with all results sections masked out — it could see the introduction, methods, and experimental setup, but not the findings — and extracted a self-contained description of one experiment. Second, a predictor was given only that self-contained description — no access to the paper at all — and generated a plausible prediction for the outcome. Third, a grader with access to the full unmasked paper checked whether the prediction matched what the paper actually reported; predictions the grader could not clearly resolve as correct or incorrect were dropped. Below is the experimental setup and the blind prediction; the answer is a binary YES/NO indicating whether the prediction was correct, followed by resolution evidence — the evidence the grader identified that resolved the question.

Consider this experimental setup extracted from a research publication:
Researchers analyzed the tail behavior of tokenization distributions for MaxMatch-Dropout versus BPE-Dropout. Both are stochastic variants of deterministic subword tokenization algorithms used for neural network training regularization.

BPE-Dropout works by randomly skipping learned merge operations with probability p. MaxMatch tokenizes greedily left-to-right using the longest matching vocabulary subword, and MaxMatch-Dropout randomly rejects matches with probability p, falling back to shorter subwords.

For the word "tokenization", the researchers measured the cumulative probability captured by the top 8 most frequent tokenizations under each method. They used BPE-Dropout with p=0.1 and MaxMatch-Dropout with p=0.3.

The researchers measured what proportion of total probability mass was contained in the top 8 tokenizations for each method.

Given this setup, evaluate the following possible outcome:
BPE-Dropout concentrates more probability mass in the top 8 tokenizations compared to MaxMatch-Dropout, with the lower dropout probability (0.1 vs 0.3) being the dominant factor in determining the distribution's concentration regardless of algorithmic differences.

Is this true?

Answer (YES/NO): NO